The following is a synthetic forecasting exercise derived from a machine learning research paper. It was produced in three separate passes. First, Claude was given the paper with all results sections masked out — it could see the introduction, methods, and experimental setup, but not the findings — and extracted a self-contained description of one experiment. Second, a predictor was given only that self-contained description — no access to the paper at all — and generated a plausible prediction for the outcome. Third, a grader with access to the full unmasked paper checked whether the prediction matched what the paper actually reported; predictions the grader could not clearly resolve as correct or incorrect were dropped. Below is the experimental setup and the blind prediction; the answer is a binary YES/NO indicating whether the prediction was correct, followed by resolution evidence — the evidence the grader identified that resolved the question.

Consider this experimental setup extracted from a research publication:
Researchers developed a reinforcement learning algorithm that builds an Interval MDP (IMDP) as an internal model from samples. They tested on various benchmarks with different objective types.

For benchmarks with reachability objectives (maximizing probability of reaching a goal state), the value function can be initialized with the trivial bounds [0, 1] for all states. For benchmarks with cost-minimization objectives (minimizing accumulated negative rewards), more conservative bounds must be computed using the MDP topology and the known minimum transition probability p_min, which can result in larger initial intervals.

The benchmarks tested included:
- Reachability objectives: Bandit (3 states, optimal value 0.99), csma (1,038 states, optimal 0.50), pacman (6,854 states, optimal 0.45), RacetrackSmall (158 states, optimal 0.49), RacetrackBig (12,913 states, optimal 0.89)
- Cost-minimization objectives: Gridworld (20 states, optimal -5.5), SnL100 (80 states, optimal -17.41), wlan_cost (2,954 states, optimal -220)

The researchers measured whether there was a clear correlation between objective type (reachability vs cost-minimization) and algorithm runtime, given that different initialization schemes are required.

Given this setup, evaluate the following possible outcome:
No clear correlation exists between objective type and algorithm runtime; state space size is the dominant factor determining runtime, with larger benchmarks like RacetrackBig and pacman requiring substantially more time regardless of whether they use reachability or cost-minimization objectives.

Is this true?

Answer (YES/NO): YES